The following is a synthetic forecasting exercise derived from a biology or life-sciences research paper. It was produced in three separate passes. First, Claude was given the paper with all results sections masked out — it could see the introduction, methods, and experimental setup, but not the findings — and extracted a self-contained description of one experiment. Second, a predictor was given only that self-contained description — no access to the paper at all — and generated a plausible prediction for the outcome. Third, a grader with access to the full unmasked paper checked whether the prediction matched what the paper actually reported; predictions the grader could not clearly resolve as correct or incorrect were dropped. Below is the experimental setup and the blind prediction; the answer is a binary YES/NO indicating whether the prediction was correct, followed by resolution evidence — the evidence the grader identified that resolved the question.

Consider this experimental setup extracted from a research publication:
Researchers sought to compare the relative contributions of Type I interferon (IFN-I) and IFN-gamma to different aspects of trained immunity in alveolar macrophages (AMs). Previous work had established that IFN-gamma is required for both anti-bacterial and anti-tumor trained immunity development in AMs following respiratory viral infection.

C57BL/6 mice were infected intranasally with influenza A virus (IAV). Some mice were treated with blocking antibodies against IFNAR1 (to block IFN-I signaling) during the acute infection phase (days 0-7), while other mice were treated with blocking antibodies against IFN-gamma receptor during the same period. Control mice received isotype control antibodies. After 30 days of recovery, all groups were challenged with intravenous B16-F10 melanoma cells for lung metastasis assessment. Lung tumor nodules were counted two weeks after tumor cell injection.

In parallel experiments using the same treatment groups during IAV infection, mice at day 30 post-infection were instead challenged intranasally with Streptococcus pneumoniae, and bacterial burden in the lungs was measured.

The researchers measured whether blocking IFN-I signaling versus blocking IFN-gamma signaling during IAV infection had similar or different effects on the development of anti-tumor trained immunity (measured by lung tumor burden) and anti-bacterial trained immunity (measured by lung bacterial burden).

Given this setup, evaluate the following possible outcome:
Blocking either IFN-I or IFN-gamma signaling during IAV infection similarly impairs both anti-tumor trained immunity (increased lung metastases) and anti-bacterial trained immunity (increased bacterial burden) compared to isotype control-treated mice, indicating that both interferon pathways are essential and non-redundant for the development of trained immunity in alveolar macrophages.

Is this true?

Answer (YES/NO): NO